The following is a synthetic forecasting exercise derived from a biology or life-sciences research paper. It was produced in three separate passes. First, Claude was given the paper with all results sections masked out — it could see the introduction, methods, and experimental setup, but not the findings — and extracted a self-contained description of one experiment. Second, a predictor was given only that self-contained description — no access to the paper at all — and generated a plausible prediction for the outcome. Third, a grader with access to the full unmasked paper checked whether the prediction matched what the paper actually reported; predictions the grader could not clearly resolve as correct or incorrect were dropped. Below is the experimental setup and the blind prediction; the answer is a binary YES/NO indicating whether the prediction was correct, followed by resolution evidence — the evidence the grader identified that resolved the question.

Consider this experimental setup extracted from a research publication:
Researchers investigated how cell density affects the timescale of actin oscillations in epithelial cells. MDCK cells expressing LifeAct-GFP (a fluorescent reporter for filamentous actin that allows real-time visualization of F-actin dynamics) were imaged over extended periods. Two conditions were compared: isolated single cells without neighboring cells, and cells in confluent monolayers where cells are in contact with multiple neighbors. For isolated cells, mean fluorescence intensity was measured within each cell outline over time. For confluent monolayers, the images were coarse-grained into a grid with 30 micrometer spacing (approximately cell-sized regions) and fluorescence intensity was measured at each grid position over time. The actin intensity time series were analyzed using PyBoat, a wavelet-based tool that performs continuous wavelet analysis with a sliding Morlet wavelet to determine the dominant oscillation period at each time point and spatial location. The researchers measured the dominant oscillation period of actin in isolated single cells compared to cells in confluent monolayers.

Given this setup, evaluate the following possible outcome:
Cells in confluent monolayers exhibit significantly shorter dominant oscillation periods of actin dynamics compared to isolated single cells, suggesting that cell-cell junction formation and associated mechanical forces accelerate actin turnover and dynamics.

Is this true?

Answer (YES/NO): NO